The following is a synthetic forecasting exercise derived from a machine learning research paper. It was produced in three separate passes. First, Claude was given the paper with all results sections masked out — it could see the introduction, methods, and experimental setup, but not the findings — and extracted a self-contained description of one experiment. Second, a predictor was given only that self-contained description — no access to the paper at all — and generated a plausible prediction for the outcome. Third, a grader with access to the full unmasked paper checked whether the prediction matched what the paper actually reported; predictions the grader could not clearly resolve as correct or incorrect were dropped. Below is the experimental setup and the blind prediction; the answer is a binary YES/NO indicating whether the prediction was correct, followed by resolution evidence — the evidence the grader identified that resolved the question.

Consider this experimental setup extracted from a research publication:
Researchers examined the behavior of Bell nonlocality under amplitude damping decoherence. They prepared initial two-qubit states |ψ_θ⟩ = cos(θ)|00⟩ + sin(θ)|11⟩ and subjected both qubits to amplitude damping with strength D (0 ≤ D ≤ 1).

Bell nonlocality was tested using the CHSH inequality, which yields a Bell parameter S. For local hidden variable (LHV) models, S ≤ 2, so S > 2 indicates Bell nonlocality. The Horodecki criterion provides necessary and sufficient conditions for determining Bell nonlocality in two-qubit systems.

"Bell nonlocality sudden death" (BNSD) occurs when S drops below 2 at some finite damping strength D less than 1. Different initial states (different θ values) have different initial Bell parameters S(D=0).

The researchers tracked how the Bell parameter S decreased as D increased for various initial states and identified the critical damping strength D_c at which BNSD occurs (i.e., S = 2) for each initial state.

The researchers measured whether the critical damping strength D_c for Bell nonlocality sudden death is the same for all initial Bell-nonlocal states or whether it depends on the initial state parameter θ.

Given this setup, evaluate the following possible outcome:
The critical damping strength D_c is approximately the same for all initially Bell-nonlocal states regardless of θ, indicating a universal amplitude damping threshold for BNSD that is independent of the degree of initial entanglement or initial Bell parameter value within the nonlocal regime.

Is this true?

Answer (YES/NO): NO